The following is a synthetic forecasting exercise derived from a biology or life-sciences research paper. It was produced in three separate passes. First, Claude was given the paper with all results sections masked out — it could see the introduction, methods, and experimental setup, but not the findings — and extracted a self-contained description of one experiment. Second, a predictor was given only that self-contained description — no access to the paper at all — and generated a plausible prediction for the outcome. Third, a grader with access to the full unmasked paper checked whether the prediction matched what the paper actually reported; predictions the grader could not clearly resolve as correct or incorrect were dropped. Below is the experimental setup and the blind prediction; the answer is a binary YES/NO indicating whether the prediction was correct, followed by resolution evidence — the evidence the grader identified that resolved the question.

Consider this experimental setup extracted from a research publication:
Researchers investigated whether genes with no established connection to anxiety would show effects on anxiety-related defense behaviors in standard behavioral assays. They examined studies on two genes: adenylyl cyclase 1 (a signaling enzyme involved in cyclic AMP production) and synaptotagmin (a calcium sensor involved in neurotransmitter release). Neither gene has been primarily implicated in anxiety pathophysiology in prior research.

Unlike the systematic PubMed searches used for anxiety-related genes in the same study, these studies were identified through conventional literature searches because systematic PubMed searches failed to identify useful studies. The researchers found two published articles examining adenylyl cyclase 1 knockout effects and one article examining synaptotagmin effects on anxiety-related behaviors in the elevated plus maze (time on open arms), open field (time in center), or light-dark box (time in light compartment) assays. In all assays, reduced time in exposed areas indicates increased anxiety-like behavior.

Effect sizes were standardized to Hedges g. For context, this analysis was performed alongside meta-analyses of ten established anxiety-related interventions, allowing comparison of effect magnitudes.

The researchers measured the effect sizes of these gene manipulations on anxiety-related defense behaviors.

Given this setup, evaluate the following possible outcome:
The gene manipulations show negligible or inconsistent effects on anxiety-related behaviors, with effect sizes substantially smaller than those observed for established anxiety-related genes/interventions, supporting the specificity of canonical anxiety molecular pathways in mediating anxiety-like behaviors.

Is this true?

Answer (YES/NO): YES